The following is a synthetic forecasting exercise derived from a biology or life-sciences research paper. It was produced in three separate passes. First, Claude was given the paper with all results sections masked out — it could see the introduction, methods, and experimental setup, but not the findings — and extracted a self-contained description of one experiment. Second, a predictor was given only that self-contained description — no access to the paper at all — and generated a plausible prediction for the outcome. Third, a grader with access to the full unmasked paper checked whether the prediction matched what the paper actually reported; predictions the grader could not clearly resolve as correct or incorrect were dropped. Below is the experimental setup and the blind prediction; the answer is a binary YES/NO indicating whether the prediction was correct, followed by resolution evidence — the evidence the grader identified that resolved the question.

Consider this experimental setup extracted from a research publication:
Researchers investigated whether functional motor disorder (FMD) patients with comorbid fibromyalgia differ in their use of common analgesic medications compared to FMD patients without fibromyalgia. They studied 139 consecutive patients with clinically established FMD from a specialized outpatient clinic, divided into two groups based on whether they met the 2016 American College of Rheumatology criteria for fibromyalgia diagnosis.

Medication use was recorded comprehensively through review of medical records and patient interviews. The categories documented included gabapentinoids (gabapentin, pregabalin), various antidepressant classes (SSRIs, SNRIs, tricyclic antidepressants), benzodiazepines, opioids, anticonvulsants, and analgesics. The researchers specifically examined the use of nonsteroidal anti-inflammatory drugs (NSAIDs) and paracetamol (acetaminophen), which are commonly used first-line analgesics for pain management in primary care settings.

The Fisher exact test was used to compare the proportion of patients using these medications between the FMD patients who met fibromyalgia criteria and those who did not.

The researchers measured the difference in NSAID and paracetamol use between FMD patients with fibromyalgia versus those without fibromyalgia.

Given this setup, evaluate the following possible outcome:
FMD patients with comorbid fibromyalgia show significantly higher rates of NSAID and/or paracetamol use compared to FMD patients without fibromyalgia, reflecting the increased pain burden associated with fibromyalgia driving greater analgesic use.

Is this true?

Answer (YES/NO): YES